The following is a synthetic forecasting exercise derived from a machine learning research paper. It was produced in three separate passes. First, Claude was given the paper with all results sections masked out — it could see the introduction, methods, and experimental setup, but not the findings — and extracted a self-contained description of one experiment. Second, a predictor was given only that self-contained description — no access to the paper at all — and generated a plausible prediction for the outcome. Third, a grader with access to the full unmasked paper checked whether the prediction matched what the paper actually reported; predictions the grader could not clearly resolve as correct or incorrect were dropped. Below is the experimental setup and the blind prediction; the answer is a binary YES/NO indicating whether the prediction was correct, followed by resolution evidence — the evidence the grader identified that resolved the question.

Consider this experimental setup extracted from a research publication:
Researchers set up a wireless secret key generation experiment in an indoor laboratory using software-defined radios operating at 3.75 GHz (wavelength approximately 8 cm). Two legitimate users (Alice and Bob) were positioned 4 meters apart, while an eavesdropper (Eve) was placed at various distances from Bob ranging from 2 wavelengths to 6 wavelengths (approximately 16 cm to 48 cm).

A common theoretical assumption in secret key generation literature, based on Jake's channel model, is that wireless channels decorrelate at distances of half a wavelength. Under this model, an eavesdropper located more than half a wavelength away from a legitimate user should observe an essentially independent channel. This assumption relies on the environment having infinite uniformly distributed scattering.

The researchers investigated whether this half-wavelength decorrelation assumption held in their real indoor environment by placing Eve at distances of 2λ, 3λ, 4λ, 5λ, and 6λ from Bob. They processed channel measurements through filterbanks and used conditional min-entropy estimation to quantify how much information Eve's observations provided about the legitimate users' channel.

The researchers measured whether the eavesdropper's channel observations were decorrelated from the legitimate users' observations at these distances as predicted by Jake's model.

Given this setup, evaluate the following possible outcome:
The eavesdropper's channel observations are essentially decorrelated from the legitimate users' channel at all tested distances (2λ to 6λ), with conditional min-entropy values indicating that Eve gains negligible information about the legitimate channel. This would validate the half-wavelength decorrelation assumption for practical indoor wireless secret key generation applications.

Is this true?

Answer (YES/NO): NO